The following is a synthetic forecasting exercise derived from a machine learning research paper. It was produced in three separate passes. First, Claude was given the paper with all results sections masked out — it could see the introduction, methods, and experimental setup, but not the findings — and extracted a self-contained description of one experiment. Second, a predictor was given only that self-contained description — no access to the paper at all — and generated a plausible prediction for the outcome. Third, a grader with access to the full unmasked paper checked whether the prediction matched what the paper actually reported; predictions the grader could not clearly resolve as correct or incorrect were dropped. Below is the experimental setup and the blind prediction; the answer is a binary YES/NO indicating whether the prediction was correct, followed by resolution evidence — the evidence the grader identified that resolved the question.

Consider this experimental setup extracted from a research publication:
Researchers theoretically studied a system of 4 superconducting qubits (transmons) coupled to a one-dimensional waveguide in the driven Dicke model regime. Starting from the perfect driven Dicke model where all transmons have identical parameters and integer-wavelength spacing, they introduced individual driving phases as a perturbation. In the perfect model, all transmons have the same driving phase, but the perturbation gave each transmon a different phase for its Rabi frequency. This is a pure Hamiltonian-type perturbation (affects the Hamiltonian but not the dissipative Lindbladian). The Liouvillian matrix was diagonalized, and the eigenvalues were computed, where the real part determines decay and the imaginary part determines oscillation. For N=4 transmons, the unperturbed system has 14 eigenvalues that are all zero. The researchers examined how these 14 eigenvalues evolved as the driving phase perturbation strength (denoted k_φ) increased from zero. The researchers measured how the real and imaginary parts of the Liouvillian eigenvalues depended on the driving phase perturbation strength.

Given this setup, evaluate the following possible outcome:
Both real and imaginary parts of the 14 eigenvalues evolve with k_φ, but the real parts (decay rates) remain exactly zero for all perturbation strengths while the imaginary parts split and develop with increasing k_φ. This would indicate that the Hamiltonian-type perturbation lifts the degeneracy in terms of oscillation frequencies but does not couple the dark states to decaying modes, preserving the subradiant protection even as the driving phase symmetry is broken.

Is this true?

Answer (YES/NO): NO